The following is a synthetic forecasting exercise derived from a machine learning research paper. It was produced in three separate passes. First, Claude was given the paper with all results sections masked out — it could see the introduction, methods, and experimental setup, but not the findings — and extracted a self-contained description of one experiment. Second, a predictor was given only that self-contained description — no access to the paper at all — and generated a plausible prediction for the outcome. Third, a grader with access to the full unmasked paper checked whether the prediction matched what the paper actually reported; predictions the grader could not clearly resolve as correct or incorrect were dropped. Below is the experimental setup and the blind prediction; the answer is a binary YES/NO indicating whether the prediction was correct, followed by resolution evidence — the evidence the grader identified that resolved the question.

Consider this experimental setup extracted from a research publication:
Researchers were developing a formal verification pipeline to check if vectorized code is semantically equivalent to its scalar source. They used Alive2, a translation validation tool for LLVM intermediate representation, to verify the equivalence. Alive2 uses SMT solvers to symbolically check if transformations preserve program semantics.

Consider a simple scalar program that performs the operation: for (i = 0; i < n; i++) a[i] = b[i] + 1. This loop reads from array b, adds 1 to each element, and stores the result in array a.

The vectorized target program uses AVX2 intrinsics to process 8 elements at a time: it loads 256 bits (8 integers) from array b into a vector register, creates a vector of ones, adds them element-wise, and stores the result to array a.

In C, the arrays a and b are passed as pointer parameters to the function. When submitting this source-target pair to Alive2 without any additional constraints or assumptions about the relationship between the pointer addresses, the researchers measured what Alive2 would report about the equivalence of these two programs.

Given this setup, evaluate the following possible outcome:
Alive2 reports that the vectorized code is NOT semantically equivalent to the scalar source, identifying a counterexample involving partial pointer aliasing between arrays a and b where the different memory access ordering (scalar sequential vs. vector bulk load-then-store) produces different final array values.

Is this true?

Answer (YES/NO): YES